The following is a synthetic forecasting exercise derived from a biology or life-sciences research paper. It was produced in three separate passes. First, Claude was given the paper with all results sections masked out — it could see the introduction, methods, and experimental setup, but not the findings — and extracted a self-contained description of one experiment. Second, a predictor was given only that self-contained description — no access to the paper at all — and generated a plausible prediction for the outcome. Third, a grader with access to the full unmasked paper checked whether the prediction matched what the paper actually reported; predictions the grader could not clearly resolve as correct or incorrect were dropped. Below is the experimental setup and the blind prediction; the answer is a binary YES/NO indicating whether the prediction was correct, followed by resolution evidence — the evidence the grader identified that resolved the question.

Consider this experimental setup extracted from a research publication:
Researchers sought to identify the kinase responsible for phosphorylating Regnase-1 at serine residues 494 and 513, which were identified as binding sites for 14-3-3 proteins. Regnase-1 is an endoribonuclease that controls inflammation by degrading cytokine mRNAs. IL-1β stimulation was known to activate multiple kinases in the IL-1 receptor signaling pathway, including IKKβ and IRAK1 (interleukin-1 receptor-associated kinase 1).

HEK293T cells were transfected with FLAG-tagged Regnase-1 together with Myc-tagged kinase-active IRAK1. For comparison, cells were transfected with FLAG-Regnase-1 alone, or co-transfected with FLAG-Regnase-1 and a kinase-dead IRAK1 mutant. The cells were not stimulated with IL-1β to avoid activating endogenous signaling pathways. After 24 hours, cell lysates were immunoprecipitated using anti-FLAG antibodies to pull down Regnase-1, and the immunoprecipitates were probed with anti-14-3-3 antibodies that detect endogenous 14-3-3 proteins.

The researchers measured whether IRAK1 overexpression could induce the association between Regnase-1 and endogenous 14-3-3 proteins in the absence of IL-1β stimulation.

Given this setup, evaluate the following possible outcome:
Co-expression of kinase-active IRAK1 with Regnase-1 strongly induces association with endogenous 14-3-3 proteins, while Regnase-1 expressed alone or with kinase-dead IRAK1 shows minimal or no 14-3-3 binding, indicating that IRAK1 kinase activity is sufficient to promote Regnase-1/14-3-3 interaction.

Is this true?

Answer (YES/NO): YES